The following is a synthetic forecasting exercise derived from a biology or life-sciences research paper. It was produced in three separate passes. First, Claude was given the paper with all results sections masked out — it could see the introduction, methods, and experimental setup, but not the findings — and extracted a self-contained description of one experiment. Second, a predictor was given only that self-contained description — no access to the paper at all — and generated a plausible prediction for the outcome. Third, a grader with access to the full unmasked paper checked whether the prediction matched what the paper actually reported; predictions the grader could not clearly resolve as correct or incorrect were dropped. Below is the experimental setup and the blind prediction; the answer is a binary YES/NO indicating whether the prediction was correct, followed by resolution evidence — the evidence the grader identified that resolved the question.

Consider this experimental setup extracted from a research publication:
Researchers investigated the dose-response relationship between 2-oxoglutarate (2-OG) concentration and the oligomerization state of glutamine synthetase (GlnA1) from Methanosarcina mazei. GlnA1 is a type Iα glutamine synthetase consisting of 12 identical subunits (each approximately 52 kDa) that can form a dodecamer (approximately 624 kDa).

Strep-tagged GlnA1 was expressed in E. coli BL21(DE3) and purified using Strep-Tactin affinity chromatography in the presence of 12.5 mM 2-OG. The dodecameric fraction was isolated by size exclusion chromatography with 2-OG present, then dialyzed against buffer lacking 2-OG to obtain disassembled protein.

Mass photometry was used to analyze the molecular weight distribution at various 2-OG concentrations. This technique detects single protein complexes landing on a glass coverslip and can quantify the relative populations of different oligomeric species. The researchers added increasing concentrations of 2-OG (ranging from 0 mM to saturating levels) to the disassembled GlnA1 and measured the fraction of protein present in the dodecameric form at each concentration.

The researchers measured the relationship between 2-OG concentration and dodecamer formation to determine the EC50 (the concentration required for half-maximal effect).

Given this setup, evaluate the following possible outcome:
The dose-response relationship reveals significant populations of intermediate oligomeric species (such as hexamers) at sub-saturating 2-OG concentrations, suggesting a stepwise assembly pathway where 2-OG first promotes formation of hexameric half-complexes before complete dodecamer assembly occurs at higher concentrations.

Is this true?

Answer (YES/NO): NO